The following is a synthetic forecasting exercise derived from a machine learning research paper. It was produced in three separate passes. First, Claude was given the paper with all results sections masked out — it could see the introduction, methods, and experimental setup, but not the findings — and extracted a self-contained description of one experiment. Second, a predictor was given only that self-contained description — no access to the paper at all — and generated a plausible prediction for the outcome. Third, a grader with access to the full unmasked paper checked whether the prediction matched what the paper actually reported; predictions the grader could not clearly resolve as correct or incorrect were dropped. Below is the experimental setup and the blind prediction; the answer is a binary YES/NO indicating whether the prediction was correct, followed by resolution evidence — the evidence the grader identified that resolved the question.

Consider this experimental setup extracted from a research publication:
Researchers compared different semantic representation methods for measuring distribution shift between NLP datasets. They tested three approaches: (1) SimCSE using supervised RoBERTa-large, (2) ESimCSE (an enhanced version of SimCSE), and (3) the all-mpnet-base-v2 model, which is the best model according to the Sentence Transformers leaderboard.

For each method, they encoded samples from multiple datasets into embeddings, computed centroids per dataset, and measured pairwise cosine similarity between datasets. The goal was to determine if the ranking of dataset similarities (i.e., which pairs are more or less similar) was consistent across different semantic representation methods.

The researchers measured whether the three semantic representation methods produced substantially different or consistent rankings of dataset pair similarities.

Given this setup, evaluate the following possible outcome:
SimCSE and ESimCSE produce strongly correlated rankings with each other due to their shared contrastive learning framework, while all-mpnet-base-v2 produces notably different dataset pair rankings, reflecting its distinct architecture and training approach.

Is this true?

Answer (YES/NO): NO